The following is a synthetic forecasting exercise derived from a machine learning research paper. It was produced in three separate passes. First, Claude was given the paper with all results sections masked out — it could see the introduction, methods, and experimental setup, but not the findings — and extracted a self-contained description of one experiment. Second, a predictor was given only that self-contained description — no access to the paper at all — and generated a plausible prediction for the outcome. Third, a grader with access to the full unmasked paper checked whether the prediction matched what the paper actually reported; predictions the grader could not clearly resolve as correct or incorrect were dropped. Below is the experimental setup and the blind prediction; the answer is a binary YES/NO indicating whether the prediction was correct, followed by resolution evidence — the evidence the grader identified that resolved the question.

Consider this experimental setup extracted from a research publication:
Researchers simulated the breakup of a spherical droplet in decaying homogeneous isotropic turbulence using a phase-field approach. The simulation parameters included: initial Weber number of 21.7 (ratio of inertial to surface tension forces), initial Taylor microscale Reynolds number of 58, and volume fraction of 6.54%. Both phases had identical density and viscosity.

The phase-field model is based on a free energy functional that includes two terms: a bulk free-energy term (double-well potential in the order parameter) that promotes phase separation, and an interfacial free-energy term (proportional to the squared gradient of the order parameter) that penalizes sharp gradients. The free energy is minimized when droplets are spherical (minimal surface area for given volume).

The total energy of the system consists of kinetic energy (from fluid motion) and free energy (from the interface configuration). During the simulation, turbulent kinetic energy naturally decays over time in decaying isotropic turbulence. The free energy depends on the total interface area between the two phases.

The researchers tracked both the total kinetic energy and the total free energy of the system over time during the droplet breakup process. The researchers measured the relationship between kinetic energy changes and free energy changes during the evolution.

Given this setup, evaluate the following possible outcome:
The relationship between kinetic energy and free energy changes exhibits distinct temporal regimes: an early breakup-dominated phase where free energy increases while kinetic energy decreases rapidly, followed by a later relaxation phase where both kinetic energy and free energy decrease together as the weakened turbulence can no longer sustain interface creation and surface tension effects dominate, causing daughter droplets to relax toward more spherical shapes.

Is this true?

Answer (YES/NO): YES